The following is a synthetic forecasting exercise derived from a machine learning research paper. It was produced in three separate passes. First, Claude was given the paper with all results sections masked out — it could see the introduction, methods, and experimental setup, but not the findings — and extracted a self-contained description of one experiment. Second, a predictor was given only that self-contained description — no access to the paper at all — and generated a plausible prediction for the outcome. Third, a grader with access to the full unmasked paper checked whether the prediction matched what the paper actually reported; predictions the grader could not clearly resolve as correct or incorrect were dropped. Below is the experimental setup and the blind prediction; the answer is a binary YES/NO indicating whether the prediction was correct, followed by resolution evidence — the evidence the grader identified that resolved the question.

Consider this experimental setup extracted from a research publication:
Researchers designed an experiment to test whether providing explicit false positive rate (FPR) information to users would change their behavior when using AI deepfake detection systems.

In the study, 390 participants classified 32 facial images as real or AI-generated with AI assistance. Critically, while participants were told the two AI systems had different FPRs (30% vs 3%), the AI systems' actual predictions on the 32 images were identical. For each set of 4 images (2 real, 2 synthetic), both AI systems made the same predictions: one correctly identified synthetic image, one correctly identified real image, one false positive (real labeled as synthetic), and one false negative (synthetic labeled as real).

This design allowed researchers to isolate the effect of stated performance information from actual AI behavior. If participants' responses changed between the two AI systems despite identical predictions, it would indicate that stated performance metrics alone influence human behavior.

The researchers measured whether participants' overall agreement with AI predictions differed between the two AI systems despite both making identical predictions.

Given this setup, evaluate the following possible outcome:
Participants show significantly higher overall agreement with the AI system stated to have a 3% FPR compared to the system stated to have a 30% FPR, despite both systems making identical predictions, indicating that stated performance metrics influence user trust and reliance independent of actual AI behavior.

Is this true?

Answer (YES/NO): NO